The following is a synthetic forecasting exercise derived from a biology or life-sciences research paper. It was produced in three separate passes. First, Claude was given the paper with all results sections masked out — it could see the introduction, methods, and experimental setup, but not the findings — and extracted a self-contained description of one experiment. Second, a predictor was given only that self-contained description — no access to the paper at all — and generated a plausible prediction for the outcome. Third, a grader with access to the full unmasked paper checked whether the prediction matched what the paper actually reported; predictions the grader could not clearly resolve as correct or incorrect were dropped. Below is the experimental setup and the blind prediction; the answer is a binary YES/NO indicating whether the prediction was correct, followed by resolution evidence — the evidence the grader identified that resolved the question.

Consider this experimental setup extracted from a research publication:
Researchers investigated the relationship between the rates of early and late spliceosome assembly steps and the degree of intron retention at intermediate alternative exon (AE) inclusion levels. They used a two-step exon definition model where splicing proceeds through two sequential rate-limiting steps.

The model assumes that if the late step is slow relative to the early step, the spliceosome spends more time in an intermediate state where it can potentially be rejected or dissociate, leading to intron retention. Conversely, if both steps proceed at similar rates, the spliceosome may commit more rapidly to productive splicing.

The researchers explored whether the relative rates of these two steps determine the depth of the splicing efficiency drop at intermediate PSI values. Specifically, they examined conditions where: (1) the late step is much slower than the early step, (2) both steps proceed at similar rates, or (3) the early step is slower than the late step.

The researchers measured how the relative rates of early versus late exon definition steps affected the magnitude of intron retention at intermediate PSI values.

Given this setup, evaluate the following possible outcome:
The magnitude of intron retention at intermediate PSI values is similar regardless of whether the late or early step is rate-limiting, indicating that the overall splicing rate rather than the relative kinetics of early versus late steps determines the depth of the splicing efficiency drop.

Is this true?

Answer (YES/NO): NO